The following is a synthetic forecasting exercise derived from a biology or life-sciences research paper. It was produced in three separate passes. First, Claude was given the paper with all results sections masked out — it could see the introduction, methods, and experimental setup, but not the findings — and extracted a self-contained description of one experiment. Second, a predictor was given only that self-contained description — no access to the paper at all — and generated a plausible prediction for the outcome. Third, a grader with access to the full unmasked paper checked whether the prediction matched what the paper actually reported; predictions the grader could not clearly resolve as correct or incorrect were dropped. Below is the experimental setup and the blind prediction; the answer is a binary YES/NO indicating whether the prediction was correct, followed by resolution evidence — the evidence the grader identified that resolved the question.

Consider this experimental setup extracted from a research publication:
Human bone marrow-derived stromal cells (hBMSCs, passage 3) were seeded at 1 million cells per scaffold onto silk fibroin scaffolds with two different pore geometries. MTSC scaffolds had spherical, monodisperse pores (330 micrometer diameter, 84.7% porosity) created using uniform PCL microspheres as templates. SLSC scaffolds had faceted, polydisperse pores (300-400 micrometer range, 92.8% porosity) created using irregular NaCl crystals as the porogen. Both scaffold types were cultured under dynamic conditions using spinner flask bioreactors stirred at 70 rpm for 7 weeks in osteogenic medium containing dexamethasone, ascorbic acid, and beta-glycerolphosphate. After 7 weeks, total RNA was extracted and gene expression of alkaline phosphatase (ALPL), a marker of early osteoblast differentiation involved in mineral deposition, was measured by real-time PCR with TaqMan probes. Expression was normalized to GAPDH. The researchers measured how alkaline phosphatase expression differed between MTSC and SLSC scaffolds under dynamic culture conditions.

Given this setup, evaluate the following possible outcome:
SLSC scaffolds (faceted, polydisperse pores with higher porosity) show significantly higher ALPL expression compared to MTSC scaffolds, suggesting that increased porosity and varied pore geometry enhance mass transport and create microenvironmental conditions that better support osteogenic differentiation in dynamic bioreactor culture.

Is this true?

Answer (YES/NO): NO